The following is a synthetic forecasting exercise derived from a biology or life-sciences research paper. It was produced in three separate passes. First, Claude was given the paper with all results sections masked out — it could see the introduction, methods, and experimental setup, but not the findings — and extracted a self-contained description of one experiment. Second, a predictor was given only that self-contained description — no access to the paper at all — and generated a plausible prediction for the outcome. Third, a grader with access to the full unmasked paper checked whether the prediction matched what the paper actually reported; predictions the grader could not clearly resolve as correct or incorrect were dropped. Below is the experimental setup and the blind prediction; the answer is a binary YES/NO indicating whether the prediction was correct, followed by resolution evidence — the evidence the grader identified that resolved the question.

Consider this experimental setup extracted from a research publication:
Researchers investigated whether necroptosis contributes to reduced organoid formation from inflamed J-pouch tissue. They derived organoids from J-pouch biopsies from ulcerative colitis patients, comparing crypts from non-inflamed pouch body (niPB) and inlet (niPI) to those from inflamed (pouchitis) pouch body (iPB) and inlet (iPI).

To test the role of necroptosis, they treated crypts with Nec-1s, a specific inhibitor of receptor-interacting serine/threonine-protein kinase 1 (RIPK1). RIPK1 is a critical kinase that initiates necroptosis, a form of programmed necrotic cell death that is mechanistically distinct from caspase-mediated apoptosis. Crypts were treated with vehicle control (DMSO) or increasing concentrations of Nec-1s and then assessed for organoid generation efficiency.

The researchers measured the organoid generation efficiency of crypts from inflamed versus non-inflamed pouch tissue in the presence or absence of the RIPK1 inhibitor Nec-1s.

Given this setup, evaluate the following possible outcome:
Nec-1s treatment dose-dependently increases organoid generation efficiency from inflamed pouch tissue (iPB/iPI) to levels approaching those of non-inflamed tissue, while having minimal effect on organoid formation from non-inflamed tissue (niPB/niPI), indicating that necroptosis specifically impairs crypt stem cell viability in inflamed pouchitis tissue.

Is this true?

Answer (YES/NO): NO